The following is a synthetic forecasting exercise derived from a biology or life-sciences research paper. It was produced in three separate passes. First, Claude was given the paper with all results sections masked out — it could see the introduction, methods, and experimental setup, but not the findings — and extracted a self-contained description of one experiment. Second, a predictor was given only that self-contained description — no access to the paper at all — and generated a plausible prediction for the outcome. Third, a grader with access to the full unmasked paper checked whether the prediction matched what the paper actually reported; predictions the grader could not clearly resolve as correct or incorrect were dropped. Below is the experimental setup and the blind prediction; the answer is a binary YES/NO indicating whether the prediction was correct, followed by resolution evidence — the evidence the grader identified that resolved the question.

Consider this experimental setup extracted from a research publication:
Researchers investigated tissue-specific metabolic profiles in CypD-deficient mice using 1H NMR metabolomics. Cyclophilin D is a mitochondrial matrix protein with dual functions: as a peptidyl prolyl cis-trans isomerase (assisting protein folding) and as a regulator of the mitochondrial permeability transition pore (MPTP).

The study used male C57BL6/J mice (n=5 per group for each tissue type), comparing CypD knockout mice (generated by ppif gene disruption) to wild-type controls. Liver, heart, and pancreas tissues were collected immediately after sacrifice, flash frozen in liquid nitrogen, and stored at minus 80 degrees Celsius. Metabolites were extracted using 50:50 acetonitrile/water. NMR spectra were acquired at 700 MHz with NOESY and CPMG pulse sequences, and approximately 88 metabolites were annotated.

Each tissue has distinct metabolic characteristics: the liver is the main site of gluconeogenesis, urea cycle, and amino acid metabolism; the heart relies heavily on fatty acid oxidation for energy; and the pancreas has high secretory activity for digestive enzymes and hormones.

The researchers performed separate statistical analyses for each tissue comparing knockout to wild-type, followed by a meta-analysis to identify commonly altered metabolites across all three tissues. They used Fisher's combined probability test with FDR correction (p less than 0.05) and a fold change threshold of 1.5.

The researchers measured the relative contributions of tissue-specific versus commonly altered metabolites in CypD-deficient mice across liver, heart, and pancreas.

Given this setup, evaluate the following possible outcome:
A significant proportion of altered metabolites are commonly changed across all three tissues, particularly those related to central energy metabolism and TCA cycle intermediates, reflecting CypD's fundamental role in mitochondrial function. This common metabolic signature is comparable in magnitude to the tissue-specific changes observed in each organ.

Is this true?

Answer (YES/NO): YES